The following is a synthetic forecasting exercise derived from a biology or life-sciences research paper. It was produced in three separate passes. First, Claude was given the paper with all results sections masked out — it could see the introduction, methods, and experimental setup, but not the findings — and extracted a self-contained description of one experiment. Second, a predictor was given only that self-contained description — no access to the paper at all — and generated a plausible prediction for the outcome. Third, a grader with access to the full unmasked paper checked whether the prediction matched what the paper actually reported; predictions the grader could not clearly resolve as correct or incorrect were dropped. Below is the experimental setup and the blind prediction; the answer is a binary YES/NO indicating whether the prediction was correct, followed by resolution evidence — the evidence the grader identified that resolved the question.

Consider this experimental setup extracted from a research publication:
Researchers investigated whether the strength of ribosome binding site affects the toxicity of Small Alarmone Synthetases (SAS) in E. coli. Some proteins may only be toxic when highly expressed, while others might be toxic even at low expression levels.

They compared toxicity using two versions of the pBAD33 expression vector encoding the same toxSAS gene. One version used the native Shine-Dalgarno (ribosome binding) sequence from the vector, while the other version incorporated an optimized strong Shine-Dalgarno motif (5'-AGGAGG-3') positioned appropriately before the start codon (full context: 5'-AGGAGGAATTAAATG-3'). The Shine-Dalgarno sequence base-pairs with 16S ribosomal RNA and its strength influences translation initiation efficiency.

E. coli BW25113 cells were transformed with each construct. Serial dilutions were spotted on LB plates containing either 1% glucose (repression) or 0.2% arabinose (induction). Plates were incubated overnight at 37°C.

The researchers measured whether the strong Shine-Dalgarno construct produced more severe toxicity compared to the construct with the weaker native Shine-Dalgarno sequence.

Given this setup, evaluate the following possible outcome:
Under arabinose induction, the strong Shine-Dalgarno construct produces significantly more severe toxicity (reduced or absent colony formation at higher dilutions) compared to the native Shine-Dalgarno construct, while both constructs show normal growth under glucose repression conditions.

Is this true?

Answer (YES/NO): YES